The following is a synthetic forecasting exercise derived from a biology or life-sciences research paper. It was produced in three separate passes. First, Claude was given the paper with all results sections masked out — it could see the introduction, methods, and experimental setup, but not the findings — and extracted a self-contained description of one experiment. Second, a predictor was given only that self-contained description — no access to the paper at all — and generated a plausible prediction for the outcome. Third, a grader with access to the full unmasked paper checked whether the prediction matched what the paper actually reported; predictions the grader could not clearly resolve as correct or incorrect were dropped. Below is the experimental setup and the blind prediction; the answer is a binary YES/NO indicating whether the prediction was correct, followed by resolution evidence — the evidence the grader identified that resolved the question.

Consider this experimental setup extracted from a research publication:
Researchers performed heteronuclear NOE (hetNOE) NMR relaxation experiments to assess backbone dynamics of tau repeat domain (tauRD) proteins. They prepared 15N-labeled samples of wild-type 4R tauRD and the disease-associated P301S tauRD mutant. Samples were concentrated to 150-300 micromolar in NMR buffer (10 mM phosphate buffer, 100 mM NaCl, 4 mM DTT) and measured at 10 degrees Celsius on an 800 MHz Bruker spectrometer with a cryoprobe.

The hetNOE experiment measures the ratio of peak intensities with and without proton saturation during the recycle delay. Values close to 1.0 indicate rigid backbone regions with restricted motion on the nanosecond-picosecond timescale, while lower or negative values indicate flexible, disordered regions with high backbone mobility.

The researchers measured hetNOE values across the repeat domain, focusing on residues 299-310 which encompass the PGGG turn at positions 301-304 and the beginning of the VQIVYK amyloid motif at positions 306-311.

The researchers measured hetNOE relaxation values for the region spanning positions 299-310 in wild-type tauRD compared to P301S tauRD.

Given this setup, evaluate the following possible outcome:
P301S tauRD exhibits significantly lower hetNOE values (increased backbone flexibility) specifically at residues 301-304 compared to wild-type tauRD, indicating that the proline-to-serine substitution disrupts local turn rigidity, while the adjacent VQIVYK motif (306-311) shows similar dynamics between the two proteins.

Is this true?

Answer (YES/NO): NO